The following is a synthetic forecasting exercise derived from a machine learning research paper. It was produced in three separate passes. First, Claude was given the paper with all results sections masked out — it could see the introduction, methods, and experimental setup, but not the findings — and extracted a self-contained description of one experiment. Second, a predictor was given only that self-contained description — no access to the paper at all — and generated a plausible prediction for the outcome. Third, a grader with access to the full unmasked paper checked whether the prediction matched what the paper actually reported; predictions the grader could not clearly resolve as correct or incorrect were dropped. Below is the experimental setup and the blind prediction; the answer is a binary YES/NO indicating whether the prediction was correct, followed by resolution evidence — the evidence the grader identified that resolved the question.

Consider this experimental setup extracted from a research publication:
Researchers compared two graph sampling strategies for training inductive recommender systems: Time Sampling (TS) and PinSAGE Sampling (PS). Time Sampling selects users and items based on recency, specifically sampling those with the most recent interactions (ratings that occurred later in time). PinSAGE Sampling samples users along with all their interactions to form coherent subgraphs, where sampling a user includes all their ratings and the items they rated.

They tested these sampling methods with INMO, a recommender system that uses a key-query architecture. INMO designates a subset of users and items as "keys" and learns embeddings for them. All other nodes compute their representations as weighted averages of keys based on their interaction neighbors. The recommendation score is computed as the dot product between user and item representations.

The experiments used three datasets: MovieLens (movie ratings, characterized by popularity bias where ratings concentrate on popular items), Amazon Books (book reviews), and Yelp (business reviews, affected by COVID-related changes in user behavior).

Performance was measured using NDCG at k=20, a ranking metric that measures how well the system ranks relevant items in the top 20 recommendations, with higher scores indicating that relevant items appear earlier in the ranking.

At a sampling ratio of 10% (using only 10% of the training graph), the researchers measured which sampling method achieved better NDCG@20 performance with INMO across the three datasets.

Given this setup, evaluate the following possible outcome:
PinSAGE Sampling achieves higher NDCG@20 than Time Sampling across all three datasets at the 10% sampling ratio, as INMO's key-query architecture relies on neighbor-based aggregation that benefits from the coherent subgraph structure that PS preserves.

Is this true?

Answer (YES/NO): NO